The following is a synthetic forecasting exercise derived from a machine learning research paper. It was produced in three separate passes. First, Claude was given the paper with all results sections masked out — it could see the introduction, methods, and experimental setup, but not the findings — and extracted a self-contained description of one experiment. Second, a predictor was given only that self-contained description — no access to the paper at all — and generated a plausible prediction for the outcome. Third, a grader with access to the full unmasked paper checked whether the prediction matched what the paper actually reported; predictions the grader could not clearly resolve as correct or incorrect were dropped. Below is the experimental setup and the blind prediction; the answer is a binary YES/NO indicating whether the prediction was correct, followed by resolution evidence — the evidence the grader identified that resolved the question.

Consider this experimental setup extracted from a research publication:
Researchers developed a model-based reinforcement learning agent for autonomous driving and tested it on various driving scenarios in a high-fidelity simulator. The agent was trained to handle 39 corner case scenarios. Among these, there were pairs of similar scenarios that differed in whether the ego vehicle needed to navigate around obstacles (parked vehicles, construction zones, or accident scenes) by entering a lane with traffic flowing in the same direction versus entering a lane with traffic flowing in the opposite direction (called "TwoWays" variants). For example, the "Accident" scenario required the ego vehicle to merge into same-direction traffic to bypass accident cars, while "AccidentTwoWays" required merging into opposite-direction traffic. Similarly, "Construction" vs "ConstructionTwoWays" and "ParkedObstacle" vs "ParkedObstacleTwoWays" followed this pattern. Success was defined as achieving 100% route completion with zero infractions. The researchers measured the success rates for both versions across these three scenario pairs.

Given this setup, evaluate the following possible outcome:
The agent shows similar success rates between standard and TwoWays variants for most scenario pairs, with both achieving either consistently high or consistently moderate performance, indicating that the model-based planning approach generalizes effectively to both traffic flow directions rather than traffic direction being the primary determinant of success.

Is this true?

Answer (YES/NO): NO